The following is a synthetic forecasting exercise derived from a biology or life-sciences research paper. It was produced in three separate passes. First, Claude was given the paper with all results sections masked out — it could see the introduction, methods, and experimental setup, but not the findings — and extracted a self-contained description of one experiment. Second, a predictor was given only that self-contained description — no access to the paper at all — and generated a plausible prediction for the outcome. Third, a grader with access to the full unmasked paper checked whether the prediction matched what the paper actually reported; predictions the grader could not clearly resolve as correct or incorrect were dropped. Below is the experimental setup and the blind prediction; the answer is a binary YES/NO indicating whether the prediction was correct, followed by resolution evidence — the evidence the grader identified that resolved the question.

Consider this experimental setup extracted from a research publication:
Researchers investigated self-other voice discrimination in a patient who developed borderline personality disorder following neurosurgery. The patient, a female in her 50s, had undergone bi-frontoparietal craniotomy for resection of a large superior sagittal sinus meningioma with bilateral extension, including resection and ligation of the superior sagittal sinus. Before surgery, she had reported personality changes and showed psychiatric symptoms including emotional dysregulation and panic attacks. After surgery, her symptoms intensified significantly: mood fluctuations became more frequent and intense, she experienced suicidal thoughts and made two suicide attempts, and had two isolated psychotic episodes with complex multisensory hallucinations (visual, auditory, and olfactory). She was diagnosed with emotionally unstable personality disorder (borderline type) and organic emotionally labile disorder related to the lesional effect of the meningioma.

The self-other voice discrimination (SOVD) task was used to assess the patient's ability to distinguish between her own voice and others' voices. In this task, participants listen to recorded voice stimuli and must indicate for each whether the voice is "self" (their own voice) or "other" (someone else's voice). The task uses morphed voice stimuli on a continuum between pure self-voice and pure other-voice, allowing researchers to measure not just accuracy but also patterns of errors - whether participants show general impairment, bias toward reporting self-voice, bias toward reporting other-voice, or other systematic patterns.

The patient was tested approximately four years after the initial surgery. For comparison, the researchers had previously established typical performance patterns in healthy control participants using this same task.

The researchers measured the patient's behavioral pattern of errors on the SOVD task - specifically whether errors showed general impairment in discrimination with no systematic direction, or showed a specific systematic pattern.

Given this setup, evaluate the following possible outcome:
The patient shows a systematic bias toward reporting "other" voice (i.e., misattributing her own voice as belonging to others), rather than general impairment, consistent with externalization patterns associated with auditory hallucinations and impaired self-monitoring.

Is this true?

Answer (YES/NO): NO